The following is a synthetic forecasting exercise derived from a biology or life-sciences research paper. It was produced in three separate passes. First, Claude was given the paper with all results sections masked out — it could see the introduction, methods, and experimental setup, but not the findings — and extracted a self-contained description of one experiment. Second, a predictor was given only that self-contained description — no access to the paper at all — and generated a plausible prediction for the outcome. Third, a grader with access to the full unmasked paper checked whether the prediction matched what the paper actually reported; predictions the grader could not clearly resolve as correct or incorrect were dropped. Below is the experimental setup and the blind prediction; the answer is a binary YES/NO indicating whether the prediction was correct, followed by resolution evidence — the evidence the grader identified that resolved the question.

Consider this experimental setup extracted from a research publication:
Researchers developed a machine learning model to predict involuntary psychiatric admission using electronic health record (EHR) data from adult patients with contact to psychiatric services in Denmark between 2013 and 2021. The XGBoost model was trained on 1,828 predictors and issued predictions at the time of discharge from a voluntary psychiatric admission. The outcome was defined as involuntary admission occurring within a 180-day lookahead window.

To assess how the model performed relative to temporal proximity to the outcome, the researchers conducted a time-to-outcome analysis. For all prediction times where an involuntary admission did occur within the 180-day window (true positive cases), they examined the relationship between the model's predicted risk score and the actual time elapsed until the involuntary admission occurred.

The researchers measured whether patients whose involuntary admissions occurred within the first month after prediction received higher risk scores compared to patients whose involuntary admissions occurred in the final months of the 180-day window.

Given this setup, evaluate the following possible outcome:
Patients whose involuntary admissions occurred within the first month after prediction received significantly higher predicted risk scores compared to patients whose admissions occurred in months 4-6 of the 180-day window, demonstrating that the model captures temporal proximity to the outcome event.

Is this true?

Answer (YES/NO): NO